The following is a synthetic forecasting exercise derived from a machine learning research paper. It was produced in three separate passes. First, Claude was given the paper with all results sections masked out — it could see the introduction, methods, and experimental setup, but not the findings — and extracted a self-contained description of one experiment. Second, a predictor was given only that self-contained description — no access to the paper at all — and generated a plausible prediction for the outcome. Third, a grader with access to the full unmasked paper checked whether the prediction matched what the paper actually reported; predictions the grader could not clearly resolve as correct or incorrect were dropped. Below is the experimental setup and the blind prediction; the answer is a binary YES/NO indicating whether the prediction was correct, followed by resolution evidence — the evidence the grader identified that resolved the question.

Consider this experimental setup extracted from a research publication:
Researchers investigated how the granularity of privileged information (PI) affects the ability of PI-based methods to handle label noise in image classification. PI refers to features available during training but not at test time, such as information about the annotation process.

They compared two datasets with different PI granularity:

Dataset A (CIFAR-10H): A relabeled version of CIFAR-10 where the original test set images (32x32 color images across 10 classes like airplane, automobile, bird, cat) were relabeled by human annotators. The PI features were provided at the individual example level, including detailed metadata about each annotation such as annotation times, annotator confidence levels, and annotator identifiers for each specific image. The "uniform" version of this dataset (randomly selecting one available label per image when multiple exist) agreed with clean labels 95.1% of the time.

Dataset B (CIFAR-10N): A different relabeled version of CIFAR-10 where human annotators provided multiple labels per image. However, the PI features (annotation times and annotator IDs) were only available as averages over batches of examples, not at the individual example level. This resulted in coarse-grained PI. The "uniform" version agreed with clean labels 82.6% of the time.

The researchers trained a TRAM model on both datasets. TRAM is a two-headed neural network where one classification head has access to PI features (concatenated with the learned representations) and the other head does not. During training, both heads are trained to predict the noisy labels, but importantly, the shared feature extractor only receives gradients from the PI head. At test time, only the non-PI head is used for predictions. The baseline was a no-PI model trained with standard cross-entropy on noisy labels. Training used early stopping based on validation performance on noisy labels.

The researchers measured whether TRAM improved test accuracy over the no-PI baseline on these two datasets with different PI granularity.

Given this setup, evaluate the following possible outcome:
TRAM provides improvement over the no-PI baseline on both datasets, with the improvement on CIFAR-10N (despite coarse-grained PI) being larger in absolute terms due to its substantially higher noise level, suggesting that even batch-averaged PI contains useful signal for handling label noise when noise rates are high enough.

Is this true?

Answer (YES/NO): NO